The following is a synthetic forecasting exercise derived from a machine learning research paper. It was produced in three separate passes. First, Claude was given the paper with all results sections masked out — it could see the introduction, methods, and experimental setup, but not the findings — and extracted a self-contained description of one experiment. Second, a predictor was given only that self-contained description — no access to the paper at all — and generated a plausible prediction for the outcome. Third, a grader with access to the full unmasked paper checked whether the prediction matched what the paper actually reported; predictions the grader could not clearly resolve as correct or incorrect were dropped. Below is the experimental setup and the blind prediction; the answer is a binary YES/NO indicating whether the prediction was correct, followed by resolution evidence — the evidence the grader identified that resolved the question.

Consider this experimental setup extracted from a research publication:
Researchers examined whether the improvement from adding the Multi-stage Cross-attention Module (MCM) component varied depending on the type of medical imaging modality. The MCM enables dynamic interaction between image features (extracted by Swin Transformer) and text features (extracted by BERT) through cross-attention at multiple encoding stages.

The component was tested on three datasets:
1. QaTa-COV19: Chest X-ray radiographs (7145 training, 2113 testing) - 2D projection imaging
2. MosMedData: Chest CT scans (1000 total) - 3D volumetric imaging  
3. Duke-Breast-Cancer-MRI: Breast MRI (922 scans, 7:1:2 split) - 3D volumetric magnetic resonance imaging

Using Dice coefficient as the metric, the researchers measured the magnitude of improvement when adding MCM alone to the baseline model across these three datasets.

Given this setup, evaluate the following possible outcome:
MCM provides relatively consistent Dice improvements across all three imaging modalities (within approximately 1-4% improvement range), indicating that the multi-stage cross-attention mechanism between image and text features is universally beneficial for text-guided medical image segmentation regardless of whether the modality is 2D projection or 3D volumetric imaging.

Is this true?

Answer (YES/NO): NO